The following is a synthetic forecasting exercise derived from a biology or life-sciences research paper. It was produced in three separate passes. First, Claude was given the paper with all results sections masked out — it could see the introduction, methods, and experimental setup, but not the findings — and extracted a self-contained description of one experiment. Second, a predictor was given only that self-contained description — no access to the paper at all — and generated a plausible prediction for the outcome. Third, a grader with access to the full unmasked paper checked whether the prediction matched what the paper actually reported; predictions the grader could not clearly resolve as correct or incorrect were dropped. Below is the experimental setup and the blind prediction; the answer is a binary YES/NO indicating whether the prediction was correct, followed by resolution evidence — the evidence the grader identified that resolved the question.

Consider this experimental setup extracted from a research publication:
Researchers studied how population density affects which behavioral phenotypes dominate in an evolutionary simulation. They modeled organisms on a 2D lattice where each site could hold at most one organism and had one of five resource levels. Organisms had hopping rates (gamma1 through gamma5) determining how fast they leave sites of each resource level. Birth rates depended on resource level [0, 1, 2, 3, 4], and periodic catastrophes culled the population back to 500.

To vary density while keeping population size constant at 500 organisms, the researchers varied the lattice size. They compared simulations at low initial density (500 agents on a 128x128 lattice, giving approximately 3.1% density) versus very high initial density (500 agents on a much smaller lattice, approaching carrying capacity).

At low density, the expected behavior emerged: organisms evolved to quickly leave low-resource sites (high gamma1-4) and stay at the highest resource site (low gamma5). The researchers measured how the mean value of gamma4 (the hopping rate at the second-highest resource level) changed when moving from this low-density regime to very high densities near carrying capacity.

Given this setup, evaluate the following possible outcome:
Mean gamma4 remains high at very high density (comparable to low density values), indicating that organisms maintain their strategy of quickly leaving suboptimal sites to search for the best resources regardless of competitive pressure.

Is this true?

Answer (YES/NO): NO